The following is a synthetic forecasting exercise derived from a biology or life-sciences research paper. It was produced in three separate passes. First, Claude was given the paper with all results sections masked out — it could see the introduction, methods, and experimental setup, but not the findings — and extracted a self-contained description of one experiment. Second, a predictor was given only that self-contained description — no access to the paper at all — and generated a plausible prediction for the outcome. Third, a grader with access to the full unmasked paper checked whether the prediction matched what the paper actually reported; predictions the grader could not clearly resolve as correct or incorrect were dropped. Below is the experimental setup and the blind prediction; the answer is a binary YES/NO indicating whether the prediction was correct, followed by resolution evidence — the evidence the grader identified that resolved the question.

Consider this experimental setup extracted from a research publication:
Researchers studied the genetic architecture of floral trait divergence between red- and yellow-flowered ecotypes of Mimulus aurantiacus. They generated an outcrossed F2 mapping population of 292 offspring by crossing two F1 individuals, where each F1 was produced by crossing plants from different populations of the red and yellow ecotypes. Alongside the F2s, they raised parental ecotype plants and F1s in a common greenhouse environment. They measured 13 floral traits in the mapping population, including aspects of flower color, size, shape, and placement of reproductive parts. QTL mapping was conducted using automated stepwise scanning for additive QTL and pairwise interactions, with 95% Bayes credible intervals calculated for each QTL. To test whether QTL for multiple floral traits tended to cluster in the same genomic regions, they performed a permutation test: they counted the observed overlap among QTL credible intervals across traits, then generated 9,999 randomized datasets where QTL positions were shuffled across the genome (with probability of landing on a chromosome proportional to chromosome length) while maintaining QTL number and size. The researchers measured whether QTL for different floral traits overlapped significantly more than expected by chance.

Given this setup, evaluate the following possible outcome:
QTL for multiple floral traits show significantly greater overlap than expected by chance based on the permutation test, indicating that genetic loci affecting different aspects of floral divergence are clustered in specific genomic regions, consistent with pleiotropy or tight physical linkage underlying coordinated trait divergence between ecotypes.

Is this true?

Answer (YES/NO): NO